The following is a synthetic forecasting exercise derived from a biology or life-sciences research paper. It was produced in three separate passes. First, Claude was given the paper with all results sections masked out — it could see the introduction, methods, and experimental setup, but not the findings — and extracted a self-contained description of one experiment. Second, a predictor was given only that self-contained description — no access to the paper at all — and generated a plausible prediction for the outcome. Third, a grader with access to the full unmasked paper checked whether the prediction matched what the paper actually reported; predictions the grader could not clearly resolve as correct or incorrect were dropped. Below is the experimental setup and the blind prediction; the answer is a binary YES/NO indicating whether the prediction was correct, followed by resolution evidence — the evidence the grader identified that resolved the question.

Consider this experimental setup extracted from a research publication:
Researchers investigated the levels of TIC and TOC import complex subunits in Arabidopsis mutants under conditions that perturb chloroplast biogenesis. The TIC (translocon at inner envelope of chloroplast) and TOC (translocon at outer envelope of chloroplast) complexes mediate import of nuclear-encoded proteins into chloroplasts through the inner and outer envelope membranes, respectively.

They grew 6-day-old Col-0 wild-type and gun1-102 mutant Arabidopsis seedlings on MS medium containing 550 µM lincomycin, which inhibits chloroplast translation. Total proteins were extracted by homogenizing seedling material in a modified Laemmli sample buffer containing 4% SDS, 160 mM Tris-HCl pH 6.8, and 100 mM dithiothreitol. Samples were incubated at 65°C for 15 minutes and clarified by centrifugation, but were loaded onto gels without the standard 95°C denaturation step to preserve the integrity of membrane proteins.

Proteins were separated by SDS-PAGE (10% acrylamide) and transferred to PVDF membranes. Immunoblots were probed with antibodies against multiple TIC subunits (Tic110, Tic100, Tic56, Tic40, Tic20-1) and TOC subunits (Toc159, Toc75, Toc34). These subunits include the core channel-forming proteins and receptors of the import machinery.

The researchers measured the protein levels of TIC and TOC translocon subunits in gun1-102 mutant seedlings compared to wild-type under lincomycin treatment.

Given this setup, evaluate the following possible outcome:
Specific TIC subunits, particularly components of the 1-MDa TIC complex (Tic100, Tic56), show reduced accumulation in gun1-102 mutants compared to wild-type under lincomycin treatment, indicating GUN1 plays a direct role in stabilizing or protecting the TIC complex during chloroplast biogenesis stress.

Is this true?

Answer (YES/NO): NO